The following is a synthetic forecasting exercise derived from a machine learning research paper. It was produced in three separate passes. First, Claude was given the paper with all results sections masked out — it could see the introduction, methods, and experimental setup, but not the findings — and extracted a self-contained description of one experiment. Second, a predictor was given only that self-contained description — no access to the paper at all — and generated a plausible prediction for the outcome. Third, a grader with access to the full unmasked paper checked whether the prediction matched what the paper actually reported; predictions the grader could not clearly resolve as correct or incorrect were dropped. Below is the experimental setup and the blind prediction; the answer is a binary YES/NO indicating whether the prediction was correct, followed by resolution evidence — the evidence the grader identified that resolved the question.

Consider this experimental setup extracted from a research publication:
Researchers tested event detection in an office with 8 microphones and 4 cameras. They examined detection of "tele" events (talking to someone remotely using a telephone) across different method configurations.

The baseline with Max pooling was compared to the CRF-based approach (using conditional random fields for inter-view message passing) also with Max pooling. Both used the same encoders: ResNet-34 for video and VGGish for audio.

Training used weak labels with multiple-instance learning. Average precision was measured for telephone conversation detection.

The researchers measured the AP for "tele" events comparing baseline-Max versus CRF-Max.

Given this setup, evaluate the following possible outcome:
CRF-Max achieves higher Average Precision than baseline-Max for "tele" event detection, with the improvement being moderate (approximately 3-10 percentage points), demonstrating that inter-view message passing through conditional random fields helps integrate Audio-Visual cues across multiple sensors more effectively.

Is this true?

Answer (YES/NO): NO